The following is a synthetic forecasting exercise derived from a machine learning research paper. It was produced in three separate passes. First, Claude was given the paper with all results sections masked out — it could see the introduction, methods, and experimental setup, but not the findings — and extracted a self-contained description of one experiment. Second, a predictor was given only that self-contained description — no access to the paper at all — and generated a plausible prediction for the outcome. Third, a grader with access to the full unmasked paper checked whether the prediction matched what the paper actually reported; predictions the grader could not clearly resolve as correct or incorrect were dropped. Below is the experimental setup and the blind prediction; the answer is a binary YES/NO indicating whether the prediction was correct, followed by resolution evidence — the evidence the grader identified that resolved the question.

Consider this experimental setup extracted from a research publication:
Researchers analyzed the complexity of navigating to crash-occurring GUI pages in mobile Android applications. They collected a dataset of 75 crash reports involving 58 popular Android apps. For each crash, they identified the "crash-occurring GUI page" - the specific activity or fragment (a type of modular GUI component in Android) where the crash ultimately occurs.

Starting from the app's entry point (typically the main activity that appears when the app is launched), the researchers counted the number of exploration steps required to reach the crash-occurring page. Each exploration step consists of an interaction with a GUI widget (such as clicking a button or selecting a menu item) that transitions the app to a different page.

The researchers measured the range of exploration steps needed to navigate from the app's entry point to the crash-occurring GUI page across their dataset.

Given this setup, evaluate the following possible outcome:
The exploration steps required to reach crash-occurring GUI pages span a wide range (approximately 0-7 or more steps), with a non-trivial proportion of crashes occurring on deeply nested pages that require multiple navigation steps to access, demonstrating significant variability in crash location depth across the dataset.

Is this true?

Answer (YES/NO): YES